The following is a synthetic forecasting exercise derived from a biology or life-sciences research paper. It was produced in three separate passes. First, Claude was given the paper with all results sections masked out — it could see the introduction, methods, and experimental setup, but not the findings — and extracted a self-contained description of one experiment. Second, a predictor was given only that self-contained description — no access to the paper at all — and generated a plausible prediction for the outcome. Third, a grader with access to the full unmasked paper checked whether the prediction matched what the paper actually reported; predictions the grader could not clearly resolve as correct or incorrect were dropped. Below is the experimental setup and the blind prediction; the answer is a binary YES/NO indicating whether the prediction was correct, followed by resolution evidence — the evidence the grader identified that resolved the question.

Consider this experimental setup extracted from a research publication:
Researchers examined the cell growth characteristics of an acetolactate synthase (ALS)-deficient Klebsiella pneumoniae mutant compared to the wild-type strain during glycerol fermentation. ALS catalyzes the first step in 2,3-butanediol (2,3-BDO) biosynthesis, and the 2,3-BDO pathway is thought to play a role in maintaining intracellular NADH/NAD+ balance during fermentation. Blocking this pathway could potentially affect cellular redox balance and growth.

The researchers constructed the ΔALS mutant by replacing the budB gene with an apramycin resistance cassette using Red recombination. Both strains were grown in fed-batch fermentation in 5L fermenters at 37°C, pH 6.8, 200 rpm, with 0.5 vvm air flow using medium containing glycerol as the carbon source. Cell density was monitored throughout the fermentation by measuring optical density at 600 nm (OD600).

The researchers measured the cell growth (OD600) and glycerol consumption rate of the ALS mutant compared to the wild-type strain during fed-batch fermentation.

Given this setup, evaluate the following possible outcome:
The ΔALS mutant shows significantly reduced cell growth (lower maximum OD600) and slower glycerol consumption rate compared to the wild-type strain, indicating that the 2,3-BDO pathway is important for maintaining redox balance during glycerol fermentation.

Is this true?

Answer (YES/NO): NO